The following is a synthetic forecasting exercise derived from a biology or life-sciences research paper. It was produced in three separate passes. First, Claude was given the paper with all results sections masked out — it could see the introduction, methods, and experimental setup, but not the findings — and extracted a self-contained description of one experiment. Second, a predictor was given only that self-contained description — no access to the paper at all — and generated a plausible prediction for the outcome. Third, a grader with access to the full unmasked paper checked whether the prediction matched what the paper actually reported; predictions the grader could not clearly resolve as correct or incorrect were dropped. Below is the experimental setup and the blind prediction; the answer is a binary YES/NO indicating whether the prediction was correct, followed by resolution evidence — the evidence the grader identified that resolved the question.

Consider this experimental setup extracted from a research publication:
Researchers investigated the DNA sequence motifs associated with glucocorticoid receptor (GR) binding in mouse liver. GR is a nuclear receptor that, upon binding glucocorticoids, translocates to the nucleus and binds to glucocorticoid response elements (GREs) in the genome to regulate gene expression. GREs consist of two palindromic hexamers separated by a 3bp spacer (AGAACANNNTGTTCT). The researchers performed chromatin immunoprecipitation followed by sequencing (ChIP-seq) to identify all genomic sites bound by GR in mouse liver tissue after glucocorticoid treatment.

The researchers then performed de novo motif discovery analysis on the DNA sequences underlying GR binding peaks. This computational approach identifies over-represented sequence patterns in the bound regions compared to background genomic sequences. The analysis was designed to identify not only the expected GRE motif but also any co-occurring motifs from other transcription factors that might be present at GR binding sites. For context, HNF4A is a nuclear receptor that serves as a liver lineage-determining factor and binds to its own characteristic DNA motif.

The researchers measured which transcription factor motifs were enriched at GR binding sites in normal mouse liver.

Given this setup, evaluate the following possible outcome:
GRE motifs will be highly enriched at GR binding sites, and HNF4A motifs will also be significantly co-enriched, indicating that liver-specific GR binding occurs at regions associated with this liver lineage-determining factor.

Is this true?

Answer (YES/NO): YES